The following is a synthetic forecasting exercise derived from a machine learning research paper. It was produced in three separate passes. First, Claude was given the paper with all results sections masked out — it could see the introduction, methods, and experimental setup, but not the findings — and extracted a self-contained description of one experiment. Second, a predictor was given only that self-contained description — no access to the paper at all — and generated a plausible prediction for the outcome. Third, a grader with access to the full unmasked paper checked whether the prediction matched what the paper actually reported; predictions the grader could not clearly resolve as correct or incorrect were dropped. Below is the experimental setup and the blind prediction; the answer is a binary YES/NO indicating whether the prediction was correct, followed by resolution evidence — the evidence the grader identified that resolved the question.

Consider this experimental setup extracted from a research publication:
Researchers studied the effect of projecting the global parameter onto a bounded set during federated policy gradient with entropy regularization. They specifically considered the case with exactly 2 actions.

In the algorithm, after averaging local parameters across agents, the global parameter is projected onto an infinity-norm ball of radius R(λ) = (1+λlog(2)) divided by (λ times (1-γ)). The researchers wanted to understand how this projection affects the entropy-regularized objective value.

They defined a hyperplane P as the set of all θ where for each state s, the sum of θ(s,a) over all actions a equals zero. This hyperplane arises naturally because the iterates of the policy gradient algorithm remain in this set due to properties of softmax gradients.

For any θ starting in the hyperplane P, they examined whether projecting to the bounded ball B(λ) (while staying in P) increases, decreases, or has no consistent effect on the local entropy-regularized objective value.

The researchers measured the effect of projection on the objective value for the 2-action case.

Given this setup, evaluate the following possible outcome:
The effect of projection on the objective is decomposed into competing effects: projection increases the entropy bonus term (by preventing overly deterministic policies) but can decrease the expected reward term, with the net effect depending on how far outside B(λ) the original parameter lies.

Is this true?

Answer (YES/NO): NO